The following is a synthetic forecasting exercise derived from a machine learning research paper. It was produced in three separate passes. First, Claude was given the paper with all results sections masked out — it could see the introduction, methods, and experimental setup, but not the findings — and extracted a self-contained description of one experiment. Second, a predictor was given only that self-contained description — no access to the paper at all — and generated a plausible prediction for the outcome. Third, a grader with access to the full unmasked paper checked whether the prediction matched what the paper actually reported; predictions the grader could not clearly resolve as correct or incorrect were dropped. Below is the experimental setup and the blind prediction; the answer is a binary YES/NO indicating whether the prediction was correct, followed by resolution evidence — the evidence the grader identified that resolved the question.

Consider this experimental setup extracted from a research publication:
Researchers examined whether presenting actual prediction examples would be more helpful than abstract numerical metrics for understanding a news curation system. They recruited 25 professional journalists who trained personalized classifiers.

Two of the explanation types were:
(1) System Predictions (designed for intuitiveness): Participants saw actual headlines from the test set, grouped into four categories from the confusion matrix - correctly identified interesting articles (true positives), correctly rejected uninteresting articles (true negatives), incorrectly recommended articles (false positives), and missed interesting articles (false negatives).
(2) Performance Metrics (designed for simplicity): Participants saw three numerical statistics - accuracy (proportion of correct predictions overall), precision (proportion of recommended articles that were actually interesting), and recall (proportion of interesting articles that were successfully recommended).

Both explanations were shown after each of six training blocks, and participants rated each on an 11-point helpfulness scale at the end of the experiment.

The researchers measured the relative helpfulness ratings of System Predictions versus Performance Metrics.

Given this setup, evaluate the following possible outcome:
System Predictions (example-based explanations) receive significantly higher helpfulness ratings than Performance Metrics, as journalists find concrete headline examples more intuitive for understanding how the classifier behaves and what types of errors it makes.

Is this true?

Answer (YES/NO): NO